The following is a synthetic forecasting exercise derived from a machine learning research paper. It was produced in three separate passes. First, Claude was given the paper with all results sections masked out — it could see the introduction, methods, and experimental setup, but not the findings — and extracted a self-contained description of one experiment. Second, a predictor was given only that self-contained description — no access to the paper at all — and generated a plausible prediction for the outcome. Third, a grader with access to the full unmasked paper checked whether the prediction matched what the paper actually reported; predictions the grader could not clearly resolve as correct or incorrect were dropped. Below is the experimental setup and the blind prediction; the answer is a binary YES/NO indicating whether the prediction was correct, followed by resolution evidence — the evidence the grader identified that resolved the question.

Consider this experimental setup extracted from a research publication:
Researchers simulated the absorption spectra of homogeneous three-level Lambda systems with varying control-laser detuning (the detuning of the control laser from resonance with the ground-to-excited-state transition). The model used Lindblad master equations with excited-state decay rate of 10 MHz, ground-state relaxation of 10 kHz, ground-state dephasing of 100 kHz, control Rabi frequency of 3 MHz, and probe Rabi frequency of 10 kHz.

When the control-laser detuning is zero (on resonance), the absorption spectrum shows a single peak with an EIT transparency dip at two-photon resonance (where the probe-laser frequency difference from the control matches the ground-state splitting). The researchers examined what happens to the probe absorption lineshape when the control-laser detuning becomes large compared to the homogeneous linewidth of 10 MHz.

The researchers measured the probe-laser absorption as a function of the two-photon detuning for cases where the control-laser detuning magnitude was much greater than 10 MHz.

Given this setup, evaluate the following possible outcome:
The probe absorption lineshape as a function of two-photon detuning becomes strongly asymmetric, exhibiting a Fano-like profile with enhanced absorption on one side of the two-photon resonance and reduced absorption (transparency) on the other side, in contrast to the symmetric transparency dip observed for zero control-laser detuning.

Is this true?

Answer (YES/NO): NO